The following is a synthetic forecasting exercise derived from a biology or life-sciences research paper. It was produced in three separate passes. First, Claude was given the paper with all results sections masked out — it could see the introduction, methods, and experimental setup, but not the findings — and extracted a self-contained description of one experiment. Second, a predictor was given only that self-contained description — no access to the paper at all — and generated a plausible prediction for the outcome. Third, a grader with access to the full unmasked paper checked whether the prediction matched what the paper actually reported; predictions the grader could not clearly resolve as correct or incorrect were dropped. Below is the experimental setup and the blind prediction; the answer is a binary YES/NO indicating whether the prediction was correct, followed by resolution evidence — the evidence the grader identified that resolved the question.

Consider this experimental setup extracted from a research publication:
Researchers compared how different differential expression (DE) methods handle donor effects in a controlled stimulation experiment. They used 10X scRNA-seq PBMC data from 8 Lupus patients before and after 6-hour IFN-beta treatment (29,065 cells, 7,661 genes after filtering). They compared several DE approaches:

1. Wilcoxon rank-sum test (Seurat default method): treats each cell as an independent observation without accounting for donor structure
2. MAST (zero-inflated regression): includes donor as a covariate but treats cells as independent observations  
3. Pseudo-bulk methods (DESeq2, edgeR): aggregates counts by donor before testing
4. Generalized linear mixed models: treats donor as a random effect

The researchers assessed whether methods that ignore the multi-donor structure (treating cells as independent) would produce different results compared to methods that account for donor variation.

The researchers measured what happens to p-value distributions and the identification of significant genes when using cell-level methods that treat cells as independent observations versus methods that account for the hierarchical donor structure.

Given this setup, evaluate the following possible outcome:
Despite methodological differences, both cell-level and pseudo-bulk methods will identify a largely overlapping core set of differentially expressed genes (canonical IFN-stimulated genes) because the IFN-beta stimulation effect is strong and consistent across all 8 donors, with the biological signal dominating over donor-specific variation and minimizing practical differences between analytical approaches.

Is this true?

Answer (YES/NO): NO